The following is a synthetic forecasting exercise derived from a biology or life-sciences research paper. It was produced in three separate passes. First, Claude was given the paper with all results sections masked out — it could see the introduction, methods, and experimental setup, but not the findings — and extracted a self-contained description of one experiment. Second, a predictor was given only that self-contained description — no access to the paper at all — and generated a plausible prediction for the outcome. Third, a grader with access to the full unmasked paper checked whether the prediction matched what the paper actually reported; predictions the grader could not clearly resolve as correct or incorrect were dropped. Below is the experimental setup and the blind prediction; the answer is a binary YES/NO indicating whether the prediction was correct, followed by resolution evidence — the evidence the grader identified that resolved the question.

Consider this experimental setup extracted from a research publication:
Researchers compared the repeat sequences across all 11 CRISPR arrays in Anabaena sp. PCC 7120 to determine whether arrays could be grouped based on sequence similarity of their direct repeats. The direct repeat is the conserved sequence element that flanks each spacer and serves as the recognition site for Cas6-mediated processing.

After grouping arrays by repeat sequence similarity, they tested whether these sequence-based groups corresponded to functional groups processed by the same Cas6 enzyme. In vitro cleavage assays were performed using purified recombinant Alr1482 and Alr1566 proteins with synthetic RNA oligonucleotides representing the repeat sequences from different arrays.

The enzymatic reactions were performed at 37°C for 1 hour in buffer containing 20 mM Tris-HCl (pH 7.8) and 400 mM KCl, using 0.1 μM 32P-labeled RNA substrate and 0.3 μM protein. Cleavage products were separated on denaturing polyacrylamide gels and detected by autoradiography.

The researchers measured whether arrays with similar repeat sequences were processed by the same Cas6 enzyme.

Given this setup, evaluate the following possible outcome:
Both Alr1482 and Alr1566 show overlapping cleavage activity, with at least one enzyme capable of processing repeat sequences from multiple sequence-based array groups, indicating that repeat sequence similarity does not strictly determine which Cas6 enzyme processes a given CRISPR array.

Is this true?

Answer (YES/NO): YES